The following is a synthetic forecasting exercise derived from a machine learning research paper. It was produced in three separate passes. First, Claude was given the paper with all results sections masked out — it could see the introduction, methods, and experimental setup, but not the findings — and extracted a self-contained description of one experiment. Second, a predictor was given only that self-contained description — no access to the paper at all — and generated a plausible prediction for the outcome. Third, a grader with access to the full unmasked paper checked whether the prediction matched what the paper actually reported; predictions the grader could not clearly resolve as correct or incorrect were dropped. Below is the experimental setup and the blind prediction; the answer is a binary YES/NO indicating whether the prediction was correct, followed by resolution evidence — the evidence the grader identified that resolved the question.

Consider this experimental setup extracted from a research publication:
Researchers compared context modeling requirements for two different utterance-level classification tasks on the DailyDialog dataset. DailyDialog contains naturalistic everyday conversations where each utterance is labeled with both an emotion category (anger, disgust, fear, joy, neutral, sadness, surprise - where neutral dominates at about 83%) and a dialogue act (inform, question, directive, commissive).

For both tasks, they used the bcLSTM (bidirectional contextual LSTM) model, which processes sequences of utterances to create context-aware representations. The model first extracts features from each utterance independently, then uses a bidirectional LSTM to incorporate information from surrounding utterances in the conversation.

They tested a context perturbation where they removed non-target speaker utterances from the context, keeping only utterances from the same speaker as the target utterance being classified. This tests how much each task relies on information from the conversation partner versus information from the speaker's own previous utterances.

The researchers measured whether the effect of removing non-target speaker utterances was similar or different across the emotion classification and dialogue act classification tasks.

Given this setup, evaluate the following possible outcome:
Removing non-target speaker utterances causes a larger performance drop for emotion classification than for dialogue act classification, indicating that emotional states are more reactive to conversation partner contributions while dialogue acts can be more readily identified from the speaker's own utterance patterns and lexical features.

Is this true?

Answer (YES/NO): NO